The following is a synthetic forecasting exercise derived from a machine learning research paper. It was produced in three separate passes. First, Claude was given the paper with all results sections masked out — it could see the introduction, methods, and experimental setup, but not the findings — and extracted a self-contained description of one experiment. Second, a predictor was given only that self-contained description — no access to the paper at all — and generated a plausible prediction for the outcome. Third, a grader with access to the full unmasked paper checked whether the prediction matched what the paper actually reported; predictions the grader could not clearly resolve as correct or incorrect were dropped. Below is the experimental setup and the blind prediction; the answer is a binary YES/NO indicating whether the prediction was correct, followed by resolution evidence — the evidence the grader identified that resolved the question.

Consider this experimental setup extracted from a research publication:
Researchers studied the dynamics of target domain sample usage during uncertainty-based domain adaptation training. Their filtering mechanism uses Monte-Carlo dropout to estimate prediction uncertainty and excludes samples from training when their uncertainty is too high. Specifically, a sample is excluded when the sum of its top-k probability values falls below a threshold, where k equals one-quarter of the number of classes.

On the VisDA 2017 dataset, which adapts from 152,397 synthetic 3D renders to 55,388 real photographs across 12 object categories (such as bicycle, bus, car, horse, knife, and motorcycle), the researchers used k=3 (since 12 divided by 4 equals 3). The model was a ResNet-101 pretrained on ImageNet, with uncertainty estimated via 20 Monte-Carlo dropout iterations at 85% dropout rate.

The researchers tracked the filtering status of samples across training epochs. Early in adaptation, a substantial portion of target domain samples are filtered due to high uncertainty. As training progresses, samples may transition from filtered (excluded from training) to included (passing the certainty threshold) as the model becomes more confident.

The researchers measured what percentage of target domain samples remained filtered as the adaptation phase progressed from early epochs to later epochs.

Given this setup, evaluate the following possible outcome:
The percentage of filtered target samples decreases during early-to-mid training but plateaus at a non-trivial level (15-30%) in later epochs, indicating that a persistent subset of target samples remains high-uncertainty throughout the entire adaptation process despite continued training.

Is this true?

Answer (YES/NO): NO